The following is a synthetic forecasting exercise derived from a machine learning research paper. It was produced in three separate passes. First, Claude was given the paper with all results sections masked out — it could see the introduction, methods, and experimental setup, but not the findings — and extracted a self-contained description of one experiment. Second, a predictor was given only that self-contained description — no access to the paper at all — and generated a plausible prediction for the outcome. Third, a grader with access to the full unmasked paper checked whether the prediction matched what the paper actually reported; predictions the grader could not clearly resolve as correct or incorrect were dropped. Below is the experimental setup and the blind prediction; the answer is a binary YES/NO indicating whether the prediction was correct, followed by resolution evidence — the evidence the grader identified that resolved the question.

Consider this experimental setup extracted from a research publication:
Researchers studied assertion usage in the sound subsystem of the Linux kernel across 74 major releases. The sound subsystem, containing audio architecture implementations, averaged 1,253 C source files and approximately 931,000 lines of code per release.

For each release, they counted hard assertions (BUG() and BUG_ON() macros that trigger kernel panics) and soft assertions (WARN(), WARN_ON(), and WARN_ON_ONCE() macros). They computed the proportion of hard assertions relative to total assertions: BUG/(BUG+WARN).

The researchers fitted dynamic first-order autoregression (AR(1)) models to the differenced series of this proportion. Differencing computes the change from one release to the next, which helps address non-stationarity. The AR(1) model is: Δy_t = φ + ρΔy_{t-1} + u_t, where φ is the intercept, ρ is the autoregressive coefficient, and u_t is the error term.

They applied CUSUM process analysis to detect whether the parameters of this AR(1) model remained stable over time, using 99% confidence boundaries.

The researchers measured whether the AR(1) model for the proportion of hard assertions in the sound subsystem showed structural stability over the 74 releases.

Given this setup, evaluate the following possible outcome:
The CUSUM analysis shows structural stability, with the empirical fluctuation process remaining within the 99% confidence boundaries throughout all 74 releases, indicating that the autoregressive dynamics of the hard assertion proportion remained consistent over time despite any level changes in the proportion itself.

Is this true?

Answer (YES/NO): YES